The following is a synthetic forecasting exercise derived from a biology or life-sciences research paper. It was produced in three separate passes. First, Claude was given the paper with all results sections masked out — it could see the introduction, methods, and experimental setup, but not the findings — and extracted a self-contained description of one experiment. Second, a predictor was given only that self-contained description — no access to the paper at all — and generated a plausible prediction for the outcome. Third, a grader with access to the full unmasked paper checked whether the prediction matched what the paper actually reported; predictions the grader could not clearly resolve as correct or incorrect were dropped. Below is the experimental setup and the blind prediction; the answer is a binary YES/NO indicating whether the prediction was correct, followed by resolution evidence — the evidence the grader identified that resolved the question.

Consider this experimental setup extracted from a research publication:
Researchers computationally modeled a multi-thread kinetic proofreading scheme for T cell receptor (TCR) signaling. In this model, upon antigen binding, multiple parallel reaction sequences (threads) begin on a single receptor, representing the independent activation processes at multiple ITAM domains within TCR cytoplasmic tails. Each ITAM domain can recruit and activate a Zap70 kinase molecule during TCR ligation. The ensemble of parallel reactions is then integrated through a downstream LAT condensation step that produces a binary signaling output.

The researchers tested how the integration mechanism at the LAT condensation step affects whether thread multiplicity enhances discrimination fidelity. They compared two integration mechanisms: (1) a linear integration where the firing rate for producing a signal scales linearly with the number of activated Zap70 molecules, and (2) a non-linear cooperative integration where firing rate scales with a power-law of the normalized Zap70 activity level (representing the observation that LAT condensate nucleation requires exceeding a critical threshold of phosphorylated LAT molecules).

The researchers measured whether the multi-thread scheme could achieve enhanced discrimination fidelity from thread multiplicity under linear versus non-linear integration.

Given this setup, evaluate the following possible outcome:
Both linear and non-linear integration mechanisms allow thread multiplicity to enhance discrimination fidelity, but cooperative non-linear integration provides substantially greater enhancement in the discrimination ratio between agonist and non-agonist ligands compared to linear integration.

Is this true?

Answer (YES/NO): NO